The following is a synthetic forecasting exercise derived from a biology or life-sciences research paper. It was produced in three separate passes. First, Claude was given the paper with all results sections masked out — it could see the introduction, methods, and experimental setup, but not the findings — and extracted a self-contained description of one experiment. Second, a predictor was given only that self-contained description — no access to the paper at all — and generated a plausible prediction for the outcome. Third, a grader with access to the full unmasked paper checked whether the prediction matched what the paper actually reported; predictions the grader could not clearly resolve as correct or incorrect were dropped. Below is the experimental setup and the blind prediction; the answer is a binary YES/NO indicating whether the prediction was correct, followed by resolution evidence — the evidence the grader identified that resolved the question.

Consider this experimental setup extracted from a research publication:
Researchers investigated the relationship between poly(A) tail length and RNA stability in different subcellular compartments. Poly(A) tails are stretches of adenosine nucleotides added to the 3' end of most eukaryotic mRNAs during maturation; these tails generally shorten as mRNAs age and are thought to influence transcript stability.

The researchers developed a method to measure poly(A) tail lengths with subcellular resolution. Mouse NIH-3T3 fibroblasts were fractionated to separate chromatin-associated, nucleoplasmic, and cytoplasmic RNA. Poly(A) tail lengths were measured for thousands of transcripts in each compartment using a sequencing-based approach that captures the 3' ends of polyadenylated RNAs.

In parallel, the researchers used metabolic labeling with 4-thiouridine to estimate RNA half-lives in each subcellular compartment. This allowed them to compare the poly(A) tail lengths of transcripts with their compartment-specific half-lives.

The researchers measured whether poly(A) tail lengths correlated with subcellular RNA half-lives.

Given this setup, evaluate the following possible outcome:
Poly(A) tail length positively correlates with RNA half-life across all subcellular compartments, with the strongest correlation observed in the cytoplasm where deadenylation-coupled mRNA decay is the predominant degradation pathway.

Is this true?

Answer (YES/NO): NO